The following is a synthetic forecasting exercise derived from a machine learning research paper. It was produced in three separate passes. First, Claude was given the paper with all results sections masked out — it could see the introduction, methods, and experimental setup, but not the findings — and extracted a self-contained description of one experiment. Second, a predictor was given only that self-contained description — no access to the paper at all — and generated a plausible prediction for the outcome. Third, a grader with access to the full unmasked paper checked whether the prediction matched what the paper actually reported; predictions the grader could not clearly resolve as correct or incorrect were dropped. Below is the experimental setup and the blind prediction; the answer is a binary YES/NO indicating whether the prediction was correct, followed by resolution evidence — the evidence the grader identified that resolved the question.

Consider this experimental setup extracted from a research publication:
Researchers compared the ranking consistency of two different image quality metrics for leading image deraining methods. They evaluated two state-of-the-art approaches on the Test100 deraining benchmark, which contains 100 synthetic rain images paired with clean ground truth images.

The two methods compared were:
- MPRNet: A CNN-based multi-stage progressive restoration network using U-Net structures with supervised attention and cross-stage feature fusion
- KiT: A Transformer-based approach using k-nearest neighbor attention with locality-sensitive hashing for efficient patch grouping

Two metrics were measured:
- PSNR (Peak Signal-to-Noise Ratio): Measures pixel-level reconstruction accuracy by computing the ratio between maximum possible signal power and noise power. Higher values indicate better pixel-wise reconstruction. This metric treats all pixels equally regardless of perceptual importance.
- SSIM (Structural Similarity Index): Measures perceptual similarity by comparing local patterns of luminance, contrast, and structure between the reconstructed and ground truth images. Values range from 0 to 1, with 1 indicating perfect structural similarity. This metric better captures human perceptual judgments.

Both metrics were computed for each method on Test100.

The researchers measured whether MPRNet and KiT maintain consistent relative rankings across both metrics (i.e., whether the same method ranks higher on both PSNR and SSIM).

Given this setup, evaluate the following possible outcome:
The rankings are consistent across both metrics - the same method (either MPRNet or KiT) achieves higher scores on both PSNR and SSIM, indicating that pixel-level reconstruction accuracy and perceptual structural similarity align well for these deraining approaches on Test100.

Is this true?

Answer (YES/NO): NO